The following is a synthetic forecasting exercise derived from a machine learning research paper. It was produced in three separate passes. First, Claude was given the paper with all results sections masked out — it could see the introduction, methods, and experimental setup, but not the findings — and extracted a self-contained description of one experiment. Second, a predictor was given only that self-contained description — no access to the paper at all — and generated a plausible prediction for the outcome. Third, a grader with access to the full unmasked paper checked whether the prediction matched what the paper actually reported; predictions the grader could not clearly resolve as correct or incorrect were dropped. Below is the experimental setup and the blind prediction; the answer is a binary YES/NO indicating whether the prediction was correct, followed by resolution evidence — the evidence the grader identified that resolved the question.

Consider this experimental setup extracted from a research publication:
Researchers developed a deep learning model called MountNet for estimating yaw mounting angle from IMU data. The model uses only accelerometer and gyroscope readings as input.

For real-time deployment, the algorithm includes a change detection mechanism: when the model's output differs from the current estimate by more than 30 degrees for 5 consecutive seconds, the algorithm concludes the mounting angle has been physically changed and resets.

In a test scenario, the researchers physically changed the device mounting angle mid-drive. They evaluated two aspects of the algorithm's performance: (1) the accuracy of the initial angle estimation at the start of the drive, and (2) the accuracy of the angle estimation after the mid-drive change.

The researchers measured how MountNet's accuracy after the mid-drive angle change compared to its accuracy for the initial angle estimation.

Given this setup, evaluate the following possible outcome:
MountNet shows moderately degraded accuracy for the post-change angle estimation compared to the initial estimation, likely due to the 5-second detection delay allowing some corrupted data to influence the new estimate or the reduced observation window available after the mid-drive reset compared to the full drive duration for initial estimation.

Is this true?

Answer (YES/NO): NO